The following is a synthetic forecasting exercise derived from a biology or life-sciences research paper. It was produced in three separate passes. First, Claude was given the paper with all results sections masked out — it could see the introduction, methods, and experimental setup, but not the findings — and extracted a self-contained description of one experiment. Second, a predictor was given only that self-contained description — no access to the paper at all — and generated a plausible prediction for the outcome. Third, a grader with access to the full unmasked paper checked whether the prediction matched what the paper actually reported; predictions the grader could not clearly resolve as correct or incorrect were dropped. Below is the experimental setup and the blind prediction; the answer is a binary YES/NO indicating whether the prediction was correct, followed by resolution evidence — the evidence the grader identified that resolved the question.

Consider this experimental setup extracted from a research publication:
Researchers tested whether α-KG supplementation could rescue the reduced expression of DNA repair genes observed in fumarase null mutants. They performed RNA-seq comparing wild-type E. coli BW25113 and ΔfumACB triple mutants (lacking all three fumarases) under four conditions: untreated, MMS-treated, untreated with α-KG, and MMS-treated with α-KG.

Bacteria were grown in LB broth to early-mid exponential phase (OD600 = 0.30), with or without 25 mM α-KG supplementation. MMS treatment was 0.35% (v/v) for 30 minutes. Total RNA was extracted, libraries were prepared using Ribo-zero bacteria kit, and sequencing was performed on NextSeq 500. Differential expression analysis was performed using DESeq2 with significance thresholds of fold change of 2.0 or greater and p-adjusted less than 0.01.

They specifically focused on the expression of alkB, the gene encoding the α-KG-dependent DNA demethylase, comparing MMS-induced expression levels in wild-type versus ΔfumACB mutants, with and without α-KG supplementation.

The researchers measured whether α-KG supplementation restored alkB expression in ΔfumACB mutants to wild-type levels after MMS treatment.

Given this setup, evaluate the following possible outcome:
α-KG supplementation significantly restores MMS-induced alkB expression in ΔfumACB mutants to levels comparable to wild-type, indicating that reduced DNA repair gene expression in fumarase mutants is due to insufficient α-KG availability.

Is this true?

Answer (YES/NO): NO